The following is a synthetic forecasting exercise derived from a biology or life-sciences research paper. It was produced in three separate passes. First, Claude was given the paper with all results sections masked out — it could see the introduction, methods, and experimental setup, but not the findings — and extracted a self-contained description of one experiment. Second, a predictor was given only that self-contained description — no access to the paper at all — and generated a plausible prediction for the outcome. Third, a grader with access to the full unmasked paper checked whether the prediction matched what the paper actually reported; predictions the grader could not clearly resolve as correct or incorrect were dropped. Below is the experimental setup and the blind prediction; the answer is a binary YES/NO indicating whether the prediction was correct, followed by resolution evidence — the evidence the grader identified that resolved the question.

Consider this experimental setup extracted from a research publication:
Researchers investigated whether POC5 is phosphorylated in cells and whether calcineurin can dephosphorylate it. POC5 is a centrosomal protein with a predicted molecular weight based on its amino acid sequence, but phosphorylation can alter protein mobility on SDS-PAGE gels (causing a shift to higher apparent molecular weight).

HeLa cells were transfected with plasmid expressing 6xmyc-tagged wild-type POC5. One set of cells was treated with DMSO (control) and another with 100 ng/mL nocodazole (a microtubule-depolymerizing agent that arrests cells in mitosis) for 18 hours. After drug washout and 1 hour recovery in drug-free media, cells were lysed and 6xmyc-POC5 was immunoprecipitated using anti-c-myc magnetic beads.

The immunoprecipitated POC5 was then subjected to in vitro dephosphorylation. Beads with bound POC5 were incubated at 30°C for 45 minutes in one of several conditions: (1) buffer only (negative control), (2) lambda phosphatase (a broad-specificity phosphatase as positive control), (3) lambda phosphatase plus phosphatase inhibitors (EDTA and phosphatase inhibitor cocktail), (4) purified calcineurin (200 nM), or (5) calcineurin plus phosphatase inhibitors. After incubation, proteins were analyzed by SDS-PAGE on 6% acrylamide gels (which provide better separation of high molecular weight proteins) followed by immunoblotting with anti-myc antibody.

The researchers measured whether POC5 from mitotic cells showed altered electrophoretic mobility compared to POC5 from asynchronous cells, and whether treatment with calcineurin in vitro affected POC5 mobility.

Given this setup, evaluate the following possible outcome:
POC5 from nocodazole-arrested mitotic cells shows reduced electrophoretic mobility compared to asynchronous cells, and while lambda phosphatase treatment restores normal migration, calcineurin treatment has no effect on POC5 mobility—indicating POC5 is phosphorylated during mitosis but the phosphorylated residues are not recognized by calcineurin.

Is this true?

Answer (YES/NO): NO